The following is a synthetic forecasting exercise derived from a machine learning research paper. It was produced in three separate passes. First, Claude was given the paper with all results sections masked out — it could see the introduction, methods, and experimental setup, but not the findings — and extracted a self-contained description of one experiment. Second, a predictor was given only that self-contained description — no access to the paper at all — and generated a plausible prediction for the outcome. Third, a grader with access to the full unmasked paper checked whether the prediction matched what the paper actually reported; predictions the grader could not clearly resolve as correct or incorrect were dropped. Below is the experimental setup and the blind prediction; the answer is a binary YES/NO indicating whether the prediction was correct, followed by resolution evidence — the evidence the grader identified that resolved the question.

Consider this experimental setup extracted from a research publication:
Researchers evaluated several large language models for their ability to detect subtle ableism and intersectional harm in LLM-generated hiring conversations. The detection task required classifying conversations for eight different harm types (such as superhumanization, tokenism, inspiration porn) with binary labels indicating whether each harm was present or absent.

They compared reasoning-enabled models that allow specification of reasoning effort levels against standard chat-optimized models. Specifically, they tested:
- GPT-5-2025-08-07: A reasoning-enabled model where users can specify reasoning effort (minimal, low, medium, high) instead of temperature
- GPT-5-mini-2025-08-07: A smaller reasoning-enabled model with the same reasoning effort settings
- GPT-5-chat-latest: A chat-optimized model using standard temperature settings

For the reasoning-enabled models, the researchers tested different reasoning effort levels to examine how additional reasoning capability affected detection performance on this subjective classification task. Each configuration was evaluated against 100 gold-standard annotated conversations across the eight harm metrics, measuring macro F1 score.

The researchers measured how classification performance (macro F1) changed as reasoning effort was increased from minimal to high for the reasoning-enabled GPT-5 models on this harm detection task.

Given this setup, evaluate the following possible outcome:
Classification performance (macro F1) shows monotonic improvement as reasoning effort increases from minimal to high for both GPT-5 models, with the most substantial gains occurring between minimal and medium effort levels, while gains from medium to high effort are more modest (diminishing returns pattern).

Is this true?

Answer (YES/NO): NO